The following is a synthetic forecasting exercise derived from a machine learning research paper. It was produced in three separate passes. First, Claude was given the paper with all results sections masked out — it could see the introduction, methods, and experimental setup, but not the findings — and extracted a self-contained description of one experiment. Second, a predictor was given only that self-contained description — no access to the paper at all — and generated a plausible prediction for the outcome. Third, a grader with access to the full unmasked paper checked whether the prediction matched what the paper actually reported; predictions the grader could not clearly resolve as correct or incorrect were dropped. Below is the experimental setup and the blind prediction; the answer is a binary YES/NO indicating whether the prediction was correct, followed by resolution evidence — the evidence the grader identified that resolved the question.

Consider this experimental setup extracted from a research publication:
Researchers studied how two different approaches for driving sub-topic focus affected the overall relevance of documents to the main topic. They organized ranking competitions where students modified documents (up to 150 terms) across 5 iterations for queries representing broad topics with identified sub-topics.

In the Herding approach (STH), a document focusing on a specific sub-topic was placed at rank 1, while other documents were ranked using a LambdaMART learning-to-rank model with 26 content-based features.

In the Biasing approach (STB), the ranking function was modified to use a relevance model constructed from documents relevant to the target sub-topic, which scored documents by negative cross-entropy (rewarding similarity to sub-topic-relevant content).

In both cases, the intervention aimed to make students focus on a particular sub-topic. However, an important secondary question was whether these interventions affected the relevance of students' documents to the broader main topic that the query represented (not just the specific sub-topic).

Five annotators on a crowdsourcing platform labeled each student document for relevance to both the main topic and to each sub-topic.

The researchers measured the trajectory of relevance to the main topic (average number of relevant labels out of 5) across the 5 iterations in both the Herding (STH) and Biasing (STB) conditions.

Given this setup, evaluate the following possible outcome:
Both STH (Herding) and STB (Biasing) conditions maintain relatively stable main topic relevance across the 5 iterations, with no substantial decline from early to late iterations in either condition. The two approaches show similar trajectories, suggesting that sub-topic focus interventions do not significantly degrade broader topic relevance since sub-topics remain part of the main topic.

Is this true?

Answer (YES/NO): NO